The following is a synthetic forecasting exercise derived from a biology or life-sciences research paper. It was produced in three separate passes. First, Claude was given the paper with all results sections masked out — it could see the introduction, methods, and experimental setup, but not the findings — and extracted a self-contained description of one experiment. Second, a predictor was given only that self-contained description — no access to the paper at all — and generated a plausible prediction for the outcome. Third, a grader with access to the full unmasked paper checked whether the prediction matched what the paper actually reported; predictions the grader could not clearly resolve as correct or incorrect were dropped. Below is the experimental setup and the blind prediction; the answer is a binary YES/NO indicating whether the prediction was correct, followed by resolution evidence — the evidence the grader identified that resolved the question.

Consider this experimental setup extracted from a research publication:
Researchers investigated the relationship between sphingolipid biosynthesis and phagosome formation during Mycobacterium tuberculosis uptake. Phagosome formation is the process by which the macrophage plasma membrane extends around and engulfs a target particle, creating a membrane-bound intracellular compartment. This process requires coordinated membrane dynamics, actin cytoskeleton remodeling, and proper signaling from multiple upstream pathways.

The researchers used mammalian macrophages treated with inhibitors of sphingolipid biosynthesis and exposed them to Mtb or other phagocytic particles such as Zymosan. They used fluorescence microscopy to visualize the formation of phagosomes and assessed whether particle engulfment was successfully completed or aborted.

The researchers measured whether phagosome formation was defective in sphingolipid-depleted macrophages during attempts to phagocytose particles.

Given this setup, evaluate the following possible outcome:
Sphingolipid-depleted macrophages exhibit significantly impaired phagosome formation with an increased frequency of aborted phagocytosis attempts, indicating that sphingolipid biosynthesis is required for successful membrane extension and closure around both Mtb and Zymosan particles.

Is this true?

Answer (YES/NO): YES